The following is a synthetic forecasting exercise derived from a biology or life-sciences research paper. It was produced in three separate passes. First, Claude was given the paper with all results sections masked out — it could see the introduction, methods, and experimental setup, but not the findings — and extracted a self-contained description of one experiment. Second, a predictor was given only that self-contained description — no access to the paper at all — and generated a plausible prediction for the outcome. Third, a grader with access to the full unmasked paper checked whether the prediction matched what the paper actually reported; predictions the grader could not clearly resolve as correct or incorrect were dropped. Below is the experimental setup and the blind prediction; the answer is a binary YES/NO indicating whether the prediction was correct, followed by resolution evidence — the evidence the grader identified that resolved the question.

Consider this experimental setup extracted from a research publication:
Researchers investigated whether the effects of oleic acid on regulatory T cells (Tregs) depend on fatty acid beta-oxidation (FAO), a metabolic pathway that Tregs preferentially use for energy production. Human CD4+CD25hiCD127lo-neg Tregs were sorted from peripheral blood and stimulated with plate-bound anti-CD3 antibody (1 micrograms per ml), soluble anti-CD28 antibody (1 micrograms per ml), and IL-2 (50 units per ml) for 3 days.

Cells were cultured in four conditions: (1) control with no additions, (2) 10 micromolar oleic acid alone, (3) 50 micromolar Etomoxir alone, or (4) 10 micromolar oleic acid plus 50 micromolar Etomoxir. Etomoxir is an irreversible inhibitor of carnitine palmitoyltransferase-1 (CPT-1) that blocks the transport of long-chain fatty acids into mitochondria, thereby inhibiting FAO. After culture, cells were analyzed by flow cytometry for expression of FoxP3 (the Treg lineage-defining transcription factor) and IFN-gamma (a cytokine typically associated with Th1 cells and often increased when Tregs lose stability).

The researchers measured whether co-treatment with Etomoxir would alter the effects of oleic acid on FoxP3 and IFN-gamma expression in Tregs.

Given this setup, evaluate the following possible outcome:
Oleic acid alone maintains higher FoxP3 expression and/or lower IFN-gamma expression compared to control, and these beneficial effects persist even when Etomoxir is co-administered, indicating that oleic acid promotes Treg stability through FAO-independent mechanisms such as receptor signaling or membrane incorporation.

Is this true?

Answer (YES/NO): NO